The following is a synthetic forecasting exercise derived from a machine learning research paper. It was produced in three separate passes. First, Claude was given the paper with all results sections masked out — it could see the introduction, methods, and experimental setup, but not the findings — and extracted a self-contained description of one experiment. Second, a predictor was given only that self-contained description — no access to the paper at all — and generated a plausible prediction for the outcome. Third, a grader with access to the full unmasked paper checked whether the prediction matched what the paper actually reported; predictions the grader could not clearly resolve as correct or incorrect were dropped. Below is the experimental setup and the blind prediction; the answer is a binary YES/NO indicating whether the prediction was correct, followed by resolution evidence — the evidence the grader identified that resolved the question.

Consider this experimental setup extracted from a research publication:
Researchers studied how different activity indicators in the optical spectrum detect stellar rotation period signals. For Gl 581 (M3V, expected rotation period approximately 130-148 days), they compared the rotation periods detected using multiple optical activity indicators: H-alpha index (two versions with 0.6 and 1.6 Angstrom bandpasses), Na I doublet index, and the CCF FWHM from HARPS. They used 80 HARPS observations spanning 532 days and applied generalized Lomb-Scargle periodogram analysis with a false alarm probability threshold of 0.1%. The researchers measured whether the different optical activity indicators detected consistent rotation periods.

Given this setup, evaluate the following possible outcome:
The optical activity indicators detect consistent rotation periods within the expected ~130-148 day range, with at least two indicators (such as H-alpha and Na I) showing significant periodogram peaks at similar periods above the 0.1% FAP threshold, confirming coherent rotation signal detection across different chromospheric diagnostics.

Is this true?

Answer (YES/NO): YES